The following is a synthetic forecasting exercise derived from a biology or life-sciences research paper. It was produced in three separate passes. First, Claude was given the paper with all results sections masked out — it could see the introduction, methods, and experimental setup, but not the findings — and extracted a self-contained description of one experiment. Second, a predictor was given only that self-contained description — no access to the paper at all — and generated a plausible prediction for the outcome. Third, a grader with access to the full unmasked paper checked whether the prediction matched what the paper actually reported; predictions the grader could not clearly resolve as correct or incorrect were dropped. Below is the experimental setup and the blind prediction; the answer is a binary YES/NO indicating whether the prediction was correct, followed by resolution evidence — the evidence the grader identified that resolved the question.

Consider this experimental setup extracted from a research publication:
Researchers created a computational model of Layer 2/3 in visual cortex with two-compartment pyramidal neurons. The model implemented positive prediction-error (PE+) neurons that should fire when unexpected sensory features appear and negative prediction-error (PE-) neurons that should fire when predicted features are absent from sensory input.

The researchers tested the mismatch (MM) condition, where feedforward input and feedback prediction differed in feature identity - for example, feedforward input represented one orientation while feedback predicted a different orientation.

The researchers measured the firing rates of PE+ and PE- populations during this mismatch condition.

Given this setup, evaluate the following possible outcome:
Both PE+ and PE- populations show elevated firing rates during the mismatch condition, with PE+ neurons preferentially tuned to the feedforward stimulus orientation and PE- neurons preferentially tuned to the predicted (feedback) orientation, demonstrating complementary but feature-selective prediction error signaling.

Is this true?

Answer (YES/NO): YES